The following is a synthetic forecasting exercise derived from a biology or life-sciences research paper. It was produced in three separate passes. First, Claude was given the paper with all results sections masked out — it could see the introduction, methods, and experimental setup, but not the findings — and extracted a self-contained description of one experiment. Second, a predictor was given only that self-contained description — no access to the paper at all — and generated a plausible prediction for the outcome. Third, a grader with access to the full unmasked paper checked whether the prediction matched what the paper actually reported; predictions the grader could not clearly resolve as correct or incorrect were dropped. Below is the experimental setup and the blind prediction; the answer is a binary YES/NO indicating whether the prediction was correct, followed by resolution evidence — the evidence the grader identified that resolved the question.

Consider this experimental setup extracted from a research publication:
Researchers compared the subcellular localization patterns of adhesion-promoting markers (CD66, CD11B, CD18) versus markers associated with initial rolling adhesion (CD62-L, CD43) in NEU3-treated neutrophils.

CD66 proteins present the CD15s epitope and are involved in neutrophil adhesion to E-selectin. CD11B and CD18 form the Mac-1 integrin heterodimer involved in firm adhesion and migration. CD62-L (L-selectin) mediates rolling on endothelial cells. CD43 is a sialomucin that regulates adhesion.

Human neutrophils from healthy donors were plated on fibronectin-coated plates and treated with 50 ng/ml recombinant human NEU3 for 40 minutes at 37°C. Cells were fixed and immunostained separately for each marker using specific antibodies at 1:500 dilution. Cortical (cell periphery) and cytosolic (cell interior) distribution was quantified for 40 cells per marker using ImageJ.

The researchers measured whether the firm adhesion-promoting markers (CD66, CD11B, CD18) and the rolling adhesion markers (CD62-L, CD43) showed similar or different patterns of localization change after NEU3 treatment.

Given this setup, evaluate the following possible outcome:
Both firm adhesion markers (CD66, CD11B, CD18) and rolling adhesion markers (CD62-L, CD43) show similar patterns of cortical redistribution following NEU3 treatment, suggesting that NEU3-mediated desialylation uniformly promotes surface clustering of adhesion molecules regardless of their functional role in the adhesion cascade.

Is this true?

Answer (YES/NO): NO